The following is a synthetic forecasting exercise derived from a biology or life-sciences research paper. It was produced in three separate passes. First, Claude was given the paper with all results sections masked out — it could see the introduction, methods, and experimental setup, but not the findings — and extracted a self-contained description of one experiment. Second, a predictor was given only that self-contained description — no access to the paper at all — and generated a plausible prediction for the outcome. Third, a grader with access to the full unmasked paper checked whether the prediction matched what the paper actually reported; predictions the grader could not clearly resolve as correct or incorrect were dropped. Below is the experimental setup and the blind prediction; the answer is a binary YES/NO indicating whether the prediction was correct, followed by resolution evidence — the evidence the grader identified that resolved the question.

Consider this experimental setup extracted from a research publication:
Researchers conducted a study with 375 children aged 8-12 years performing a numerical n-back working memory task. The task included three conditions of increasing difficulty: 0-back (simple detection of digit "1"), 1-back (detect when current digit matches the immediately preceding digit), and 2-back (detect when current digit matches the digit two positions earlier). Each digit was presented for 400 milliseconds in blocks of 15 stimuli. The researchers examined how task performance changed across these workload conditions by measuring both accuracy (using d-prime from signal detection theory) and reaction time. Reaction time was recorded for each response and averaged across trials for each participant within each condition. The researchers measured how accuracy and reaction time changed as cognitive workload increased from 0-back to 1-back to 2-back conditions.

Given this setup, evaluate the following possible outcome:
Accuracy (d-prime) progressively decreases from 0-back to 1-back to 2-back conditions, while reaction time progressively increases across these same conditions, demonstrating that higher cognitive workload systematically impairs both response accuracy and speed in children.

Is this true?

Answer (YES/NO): YES